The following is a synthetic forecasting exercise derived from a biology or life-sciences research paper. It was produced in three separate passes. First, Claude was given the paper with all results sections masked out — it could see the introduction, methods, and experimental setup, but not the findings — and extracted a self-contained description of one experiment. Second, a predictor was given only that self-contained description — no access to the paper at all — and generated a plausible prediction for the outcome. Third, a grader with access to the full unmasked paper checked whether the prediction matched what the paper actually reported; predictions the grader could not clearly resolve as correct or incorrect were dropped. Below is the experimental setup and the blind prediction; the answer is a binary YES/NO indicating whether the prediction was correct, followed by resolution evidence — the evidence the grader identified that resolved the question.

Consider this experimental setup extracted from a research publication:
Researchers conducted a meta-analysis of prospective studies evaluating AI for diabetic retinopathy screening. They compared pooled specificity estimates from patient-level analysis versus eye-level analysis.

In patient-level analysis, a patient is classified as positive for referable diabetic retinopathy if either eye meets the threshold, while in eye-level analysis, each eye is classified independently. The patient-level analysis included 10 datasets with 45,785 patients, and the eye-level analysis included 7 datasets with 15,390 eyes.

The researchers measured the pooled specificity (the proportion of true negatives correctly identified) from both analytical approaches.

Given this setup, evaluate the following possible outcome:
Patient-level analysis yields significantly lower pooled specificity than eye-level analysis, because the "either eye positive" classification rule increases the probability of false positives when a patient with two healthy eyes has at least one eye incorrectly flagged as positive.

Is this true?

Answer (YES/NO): NO